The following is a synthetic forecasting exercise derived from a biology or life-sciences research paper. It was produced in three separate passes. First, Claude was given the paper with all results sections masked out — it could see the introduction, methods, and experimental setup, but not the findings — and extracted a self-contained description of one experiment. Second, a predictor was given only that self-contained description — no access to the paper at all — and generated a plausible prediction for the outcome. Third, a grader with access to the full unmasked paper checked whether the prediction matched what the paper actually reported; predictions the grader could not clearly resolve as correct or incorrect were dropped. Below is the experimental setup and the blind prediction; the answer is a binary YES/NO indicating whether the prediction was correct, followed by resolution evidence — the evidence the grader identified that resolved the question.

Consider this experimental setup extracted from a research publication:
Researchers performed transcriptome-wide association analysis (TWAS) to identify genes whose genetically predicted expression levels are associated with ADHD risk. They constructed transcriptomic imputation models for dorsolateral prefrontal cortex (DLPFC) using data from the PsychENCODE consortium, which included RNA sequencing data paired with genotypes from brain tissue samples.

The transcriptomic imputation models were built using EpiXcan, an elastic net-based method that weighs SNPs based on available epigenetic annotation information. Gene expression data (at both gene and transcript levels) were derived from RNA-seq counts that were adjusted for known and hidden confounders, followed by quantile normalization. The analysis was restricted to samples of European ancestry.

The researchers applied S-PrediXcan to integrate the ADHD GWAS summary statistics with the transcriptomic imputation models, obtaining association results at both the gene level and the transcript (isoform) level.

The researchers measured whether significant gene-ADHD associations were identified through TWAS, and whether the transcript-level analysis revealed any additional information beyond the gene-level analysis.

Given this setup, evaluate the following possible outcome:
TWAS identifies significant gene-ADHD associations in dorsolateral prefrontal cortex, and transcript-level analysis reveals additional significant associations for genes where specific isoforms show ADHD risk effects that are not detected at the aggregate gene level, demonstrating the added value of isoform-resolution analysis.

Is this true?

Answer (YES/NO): YES